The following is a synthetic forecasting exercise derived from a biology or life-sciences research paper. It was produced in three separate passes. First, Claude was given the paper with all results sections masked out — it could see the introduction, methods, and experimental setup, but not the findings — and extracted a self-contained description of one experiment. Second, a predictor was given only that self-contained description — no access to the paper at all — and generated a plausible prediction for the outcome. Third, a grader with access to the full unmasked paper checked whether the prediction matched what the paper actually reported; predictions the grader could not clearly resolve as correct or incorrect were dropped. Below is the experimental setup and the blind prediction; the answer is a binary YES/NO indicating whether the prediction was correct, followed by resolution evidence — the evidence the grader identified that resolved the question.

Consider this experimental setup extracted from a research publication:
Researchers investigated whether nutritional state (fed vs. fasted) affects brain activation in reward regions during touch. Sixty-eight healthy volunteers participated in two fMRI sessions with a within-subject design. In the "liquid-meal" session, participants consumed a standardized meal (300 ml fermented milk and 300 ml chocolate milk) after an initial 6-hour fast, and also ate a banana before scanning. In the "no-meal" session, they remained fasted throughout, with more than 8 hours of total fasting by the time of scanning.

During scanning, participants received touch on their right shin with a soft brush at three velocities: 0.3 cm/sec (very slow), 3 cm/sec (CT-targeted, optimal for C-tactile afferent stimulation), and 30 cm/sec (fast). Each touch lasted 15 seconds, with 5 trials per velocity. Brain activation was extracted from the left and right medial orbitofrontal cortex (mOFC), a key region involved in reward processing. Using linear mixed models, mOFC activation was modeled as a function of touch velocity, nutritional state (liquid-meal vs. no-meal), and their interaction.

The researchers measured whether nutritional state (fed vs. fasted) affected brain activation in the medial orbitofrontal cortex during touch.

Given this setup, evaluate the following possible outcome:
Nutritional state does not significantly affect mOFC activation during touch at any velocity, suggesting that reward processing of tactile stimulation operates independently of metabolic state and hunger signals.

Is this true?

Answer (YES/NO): NO